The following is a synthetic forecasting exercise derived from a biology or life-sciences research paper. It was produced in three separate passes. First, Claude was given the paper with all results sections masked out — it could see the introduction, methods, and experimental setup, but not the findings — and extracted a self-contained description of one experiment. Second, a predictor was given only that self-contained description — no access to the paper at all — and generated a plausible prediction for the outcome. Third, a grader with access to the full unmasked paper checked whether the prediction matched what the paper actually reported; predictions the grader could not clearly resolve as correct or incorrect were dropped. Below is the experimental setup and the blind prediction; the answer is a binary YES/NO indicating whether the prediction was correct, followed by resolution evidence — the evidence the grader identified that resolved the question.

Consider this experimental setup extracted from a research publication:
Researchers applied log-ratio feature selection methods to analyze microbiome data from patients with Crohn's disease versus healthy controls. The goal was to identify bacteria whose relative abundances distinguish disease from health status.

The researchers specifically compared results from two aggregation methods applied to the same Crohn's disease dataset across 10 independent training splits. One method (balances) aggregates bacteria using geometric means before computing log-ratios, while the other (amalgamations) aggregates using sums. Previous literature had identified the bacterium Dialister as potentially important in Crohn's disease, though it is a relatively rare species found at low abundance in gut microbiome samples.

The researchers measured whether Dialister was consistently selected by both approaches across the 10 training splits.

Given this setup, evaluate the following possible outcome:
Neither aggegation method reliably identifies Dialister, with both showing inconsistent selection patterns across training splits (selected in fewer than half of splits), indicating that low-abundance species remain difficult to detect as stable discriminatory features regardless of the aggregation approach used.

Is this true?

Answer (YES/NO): NO